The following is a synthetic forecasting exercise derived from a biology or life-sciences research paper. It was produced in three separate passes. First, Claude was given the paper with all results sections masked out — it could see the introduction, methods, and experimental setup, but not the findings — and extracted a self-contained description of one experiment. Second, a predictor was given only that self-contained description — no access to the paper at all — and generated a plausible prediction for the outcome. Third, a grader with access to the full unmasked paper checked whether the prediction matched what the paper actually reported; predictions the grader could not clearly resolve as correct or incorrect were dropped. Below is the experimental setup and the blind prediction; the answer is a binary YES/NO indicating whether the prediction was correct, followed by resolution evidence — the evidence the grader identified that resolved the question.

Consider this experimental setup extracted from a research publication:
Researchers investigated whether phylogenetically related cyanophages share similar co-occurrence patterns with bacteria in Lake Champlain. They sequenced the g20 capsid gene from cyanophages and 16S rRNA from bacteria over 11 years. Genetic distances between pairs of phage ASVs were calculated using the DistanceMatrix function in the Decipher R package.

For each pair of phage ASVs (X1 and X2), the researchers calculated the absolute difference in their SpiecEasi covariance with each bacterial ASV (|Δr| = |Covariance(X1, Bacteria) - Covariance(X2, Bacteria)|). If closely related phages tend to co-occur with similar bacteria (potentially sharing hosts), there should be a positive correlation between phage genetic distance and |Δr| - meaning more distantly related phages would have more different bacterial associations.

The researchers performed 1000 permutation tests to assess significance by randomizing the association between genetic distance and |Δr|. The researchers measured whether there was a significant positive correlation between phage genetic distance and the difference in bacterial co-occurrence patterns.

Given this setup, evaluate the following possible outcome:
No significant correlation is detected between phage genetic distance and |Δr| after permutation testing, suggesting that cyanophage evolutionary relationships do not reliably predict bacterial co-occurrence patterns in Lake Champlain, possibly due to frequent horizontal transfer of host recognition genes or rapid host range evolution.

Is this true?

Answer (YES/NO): NO